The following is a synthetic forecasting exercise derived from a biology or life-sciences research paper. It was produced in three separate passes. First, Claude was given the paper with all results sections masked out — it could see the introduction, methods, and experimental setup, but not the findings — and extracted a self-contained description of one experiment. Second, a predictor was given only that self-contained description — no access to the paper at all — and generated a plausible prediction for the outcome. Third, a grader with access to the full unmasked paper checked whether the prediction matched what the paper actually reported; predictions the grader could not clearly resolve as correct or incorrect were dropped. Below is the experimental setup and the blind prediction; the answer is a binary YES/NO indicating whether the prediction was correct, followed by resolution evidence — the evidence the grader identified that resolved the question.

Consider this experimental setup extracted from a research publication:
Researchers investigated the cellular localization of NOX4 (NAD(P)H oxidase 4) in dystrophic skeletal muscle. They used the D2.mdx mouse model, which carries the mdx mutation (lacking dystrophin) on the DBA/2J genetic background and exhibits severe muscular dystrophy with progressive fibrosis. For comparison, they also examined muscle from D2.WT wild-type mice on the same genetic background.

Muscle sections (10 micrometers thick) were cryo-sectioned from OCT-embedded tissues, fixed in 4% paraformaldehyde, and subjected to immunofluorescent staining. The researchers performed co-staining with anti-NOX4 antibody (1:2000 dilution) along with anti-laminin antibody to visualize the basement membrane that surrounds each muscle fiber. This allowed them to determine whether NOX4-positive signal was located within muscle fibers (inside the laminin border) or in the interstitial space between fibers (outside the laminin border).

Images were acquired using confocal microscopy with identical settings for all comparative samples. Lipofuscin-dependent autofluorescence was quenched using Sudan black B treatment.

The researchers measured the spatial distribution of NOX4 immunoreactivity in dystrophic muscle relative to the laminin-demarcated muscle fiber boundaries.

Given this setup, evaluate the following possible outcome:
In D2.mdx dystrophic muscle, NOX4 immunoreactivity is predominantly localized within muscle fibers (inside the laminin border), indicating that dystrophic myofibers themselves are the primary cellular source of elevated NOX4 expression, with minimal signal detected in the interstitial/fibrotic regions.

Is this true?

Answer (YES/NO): NO